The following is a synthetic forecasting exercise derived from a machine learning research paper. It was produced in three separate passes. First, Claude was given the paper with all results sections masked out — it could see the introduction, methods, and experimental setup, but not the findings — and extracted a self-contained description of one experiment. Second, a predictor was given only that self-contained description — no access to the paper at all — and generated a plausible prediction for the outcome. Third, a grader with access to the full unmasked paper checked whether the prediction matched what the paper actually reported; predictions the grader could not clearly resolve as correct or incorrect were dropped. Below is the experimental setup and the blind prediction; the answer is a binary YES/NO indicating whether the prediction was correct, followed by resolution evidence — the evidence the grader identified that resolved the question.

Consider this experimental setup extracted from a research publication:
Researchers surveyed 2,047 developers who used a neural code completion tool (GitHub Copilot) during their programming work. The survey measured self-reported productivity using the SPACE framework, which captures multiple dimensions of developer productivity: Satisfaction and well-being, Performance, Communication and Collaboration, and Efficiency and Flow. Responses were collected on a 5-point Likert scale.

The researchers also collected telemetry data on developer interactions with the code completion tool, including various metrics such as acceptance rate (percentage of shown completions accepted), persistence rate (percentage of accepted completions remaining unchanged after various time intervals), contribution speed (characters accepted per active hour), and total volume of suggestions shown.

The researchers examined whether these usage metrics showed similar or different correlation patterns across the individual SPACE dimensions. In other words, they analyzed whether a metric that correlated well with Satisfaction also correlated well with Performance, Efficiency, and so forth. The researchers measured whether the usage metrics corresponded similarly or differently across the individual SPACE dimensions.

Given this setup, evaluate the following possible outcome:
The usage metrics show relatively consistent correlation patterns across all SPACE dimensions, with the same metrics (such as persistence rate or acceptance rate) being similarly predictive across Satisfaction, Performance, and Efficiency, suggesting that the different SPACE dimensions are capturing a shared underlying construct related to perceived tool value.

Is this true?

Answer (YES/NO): YES